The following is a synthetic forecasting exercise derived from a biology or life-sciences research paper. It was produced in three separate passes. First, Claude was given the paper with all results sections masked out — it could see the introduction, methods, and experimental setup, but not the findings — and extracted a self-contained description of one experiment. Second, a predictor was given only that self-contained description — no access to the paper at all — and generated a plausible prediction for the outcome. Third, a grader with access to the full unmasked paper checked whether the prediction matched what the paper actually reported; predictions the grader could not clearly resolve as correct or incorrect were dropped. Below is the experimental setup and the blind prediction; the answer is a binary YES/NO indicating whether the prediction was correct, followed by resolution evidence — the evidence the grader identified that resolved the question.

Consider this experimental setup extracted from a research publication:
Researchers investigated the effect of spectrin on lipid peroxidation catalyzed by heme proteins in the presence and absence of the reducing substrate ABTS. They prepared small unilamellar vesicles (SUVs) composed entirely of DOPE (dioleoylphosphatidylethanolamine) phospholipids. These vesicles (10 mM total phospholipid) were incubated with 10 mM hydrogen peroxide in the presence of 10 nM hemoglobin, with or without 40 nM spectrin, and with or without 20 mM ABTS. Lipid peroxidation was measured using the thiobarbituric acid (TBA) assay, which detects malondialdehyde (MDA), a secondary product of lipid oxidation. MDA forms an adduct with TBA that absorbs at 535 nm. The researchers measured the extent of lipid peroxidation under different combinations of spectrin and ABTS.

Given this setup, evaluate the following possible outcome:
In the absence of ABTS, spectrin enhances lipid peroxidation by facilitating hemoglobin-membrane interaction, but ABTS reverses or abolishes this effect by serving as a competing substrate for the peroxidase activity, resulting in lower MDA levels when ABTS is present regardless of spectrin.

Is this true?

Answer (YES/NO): NO